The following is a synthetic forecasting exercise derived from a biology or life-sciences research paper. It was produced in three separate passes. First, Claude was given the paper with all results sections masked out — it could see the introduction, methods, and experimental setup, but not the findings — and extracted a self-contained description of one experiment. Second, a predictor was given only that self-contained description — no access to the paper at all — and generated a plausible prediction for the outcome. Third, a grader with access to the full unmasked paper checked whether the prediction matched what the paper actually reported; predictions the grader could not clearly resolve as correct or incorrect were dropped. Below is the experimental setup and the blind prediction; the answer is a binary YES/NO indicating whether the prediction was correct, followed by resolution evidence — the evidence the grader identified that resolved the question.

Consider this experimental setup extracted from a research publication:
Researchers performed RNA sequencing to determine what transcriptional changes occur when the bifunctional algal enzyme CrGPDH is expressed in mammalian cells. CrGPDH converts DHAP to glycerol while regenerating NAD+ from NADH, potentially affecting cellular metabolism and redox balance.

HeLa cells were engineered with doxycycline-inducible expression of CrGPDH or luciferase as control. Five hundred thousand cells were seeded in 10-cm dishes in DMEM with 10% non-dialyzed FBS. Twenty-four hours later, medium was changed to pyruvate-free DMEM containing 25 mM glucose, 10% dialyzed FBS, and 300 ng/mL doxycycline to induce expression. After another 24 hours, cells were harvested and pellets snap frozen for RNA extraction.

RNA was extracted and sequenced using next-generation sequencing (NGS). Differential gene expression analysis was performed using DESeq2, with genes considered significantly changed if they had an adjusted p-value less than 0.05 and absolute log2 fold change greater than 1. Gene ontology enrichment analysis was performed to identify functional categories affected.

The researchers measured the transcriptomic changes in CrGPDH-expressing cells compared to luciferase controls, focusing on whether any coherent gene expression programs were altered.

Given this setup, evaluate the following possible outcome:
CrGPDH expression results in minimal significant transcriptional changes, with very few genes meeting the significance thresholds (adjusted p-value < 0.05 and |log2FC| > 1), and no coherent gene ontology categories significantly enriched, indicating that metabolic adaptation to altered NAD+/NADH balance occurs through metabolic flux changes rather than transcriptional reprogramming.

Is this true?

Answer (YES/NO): NO